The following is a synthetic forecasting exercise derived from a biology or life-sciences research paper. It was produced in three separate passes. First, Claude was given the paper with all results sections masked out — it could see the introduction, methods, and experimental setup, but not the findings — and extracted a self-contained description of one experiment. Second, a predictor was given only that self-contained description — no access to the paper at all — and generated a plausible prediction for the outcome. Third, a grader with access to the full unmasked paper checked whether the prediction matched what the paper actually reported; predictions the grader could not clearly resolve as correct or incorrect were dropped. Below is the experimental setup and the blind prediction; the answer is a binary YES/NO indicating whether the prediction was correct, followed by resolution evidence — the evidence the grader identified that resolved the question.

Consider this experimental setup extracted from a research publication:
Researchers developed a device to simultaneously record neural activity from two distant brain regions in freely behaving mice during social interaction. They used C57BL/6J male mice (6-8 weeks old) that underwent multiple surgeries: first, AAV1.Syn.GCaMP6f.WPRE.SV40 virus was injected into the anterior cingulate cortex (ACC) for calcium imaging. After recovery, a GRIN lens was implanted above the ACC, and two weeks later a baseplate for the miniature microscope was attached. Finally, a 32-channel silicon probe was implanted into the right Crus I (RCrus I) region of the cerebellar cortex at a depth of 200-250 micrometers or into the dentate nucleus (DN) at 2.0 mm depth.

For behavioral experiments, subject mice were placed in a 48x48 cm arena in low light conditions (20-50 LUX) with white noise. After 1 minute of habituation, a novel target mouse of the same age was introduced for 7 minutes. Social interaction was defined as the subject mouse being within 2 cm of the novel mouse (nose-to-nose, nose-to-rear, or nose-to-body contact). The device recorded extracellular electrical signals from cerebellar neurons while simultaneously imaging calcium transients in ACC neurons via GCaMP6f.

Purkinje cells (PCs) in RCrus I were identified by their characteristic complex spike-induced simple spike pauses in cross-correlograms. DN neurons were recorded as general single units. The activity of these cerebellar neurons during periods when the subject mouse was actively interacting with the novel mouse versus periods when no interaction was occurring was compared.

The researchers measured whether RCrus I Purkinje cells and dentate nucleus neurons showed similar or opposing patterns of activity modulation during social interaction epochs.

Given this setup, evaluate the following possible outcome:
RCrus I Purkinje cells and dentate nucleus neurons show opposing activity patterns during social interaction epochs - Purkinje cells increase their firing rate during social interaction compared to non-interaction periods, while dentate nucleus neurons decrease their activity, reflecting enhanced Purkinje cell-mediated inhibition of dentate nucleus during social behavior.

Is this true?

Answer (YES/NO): NO